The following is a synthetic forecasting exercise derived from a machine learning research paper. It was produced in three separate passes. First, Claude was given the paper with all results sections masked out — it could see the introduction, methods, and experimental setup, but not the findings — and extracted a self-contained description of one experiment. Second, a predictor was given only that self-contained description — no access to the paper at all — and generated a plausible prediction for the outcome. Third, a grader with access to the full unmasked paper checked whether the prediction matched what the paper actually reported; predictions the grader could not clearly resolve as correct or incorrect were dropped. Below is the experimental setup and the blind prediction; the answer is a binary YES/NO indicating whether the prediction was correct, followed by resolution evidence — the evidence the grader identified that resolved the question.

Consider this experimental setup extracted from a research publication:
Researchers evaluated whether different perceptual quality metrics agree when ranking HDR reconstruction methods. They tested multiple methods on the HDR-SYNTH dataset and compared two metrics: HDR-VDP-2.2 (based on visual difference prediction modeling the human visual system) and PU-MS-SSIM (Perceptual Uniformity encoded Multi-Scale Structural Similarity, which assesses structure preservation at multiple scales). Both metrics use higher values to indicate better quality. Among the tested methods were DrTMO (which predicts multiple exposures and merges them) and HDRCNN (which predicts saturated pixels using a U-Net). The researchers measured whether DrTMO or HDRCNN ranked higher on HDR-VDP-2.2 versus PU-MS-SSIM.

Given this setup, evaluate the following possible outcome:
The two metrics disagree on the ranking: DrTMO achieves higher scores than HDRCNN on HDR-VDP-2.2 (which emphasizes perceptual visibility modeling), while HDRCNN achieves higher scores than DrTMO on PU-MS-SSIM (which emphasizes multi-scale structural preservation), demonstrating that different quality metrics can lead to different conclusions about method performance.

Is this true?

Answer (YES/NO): YES